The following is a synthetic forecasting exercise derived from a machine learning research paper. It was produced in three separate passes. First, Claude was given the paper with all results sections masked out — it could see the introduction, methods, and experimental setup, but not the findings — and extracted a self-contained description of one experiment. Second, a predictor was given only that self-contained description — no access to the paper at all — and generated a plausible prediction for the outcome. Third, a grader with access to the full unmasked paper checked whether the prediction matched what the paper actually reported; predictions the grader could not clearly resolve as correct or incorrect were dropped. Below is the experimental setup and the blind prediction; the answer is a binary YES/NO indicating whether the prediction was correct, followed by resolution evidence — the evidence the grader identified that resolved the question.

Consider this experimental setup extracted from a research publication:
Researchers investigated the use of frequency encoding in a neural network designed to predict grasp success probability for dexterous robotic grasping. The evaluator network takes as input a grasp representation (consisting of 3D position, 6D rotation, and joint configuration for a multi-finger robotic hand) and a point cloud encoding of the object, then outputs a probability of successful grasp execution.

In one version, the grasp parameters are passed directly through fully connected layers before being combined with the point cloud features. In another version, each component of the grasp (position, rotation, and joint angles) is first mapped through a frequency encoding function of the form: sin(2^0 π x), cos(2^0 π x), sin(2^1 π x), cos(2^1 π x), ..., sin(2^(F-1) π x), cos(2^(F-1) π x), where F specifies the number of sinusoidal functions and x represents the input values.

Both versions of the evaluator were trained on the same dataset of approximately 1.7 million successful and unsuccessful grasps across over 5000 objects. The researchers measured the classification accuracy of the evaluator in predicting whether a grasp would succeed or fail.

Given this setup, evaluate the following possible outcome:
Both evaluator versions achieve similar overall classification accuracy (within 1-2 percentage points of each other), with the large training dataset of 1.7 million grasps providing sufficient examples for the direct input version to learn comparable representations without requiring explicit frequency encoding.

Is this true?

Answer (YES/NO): NO